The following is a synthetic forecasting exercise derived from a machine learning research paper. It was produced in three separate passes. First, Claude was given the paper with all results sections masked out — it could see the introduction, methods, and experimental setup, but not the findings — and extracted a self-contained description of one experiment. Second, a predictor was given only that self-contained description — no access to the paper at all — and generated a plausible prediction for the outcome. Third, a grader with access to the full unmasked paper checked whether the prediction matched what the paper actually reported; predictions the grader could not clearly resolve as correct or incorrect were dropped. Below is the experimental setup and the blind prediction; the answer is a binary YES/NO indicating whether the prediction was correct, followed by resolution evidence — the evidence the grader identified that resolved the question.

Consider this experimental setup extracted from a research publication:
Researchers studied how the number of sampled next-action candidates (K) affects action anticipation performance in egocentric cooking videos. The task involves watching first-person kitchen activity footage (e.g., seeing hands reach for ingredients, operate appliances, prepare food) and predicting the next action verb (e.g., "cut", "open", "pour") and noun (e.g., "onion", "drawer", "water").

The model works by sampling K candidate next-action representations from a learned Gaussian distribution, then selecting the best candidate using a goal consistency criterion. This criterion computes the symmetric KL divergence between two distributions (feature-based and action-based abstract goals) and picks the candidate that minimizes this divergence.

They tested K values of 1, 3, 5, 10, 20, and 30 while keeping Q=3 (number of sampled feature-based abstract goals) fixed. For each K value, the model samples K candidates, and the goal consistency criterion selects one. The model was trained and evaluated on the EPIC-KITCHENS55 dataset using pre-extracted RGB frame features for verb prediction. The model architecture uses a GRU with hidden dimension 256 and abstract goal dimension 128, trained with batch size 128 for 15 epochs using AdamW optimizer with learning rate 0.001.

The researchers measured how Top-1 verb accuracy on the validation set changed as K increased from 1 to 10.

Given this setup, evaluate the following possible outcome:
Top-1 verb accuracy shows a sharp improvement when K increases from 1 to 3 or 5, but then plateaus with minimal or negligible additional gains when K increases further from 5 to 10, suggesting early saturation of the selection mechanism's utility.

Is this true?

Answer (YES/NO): NO